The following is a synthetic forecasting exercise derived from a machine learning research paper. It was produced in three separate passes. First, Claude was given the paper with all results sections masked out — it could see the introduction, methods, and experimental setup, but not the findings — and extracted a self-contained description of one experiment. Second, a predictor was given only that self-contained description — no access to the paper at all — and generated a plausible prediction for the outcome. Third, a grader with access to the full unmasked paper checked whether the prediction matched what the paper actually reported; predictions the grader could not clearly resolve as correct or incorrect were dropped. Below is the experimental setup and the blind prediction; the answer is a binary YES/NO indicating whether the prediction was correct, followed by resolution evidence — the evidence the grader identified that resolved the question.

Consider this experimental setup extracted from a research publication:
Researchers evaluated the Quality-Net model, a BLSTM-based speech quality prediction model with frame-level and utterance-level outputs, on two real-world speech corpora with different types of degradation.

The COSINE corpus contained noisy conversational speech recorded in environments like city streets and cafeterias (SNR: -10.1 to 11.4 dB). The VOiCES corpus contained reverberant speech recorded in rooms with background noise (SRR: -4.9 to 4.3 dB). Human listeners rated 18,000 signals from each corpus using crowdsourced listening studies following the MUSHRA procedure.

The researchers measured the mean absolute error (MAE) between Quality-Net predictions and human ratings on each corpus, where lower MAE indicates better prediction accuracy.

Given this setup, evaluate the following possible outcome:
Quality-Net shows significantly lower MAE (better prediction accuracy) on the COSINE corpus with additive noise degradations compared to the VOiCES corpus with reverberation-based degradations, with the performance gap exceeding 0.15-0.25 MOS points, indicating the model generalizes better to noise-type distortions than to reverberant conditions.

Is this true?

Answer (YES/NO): NO